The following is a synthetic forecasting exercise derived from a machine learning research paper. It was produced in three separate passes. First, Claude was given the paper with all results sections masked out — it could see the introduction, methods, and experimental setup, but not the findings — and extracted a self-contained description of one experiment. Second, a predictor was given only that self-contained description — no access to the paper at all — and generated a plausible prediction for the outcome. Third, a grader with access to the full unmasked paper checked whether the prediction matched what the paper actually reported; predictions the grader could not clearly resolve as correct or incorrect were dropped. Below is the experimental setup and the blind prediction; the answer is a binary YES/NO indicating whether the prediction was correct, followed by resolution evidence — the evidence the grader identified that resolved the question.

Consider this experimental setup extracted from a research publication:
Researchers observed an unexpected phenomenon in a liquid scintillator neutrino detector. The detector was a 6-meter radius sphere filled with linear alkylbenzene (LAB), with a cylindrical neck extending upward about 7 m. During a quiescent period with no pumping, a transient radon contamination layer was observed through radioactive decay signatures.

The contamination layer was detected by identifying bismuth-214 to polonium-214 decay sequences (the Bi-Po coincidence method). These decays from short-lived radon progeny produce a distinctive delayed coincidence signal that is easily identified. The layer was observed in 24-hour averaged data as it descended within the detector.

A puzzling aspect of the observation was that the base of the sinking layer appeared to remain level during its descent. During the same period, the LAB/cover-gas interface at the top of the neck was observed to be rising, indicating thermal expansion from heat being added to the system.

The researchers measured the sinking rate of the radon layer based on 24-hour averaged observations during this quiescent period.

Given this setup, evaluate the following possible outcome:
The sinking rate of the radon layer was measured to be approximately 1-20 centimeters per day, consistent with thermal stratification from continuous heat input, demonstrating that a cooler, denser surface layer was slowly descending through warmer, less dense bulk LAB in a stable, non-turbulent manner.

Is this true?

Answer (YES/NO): NO